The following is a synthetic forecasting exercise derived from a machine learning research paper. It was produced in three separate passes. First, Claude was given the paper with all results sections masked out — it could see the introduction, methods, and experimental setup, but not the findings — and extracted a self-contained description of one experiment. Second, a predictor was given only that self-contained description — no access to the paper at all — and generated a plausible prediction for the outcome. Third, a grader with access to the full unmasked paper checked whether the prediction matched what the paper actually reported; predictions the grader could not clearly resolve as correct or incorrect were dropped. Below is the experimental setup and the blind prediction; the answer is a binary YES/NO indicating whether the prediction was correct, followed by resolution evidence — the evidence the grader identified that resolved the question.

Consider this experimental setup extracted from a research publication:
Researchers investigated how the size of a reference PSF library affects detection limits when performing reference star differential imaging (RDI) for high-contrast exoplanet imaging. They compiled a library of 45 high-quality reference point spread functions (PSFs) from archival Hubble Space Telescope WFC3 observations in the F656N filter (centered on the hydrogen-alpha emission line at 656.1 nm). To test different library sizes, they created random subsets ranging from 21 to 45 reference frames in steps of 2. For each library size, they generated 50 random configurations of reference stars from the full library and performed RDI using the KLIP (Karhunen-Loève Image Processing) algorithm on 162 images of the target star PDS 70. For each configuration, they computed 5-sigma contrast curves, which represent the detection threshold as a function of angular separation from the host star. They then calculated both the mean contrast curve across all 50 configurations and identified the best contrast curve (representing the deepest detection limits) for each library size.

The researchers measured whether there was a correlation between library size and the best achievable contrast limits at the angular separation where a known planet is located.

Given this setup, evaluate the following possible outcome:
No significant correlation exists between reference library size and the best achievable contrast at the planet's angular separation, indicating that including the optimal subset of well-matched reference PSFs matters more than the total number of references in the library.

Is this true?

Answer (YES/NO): YES